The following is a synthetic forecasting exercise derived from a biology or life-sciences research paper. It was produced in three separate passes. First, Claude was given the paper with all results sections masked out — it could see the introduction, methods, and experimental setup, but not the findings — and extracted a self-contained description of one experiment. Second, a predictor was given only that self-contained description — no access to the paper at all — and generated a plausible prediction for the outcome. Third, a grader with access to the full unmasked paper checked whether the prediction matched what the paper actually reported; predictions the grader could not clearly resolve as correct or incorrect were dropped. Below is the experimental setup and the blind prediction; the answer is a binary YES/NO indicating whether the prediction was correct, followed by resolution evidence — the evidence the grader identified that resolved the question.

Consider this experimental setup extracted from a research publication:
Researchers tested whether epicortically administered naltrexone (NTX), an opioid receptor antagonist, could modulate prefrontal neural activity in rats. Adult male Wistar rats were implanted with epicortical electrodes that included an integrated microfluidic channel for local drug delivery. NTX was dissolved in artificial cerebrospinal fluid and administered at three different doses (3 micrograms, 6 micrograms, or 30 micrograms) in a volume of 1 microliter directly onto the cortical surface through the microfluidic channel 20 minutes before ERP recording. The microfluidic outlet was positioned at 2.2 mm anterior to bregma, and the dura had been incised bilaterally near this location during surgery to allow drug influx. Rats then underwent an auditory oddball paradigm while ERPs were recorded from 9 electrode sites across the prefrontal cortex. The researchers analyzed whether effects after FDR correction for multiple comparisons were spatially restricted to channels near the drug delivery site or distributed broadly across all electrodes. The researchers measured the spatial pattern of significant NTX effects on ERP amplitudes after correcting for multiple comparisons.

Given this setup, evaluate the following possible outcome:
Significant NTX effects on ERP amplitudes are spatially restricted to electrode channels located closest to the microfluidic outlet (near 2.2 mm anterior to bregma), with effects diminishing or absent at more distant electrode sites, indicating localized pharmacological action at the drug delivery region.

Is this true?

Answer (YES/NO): YES